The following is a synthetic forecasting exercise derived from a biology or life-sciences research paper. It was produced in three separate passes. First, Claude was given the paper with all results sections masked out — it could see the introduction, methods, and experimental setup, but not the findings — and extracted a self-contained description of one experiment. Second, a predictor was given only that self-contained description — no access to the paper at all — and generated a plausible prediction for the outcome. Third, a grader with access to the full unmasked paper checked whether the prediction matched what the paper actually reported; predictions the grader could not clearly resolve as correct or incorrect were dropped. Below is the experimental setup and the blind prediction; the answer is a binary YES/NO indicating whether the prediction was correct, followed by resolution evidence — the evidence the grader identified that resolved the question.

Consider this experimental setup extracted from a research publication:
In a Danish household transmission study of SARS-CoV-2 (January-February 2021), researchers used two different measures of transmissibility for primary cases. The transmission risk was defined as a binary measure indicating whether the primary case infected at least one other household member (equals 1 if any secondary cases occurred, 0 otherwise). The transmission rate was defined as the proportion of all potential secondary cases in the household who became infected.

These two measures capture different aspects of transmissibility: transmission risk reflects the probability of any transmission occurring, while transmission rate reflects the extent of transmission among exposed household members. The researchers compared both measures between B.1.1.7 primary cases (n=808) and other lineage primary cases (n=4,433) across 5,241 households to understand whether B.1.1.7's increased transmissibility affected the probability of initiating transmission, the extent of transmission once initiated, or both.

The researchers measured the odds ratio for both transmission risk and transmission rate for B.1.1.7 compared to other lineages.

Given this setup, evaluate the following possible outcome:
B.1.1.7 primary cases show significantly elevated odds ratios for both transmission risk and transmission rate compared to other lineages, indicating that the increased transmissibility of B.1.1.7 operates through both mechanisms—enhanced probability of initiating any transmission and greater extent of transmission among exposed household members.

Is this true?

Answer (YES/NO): YES